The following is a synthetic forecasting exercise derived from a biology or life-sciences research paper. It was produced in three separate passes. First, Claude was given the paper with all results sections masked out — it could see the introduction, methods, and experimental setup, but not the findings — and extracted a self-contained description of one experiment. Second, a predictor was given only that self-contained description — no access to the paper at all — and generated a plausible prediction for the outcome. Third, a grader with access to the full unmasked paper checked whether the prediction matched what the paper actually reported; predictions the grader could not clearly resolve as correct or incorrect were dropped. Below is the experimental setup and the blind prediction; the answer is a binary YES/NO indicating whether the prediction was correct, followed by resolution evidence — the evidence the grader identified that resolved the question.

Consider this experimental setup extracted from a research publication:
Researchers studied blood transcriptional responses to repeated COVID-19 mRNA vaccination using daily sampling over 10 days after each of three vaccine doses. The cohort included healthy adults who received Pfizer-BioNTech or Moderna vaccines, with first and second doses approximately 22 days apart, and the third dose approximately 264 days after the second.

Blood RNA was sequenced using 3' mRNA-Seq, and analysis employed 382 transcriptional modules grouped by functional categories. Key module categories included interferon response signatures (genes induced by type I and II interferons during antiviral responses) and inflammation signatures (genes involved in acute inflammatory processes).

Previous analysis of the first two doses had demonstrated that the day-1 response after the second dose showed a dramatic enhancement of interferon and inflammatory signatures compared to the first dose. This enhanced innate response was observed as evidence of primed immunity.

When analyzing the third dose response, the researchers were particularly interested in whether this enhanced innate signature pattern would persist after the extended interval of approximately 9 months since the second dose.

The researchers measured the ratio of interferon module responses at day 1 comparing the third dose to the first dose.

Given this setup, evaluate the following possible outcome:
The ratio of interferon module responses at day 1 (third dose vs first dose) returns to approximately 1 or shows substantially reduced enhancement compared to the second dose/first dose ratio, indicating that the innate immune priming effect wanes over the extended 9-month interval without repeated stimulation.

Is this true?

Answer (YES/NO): NO